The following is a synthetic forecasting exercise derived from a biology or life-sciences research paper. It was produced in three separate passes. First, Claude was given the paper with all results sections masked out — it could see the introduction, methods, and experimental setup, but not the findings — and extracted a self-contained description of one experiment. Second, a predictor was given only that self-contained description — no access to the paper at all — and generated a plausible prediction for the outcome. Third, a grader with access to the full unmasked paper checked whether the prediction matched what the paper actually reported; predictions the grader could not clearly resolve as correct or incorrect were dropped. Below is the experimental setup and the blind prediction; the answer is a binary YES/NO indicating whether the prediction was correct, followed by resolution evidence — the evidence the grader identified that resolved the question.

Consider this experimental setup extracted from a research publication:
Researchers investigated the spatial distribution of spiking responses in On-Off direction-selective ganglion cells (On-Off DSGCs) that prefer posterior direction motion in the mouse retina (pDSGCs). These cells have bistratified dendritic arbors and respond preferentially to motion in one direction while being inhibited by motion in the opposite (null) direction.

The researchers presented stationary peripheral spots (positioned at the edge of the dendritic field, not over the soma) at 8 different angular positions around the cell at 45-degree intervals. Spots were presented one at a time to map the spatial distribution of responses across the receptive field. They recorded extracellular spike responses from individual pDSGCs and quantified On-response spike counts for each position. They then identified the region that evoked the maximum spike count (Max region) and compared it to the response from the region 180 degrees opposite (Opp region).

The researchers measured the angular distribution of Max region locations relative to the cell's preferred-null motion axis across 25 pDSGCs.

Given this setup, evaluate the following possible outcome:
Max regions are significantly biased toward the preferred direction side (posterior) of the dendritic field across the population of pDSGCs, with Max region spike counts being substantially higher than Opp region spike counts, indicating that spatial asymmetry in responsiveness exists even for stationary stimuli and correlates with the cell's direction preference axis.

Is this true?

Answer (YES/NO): YES